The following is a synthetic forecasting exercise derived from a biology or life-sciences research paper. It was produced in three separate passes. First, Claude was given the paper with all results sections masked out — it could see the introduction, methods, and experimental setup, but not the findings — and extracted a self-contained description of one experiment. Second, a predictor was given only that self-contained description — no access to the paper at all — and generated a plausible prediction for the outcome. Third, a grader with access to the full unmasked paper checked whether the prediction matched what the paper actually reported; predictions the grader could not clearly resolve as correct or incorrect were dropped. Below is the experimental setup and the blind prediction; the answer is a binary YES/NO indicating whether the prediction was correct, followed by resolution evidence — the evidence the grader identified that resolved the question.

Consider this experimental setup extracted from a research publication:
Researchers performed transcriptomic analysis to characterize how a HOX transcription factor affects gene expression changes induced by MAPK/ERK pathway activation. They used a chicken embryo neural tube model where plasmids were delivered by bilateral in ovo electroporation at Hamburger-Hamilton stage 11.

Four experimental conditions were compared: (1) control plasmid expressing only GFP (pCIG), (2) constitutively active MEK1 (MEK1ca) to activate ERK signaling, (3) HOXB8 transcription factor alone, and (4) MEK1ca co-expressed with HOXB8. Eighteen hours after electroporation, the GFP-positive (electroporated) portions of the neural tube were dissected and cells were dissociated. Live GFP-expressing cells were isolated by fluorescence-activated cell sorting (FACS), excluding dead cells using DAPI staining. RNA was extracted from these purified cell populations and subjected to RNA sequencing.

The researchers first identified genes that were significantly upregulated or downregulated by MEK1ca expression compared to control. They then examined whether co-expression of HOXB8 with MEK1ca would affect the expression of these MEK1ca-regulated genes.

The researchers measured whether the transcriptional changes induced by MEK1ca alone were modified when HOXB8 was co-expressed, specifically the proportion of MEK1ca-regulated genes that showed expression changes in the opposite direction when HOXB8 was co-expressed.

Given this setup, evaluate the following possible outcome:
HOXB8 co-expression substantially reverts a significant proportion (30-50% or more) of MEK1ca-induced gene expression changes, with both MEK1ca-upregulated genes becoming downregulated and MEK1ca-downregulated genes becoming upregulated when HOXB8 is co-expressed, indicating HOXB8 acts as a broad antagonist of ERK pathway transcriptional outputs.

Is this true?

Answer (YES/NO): YES